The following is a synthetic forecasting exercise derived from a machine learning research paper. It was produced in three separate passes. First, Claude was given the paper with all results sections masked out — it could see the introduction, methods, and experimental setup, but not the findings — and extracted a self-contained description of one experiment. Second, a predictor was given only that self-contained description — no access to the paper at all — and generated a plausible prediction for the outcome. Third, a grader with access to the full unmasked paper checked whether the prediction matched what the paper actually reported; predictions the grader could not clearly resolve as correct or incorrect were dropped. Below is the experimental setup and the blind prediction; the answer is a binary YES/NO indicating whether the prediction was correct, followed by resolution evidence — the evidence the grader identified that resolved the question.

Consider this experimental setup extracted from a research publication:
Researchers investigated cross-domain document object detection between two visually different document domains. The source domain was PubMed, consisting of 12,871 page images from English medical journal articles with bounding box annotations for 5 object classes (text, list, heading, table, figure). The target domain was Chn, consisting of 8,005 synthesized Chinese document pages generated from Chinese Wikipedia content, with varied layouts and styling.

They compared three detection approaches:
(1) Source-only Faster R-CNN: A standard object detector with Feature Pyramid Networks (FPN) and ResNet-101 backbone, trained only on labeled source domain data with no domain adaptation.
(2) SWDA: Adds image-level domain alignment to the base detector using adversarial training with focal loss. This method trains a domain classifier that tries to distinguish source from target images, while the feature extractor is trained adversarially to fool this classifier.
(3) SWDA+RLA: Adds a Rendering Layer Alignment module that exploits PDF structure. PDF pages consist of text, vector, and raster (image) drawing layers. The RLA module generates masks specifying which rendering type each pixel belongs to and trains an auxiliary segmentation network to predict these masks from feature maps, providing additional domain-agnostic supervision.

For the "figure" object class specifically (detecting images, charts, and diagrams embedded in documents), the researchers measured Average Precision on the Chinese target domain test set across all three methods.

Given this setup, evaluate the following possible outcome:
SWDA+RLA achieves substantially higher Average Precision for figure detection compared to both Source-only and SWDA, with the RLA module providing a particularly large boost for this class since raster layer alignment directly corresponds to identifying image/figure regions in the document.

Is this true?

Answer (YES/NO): YES